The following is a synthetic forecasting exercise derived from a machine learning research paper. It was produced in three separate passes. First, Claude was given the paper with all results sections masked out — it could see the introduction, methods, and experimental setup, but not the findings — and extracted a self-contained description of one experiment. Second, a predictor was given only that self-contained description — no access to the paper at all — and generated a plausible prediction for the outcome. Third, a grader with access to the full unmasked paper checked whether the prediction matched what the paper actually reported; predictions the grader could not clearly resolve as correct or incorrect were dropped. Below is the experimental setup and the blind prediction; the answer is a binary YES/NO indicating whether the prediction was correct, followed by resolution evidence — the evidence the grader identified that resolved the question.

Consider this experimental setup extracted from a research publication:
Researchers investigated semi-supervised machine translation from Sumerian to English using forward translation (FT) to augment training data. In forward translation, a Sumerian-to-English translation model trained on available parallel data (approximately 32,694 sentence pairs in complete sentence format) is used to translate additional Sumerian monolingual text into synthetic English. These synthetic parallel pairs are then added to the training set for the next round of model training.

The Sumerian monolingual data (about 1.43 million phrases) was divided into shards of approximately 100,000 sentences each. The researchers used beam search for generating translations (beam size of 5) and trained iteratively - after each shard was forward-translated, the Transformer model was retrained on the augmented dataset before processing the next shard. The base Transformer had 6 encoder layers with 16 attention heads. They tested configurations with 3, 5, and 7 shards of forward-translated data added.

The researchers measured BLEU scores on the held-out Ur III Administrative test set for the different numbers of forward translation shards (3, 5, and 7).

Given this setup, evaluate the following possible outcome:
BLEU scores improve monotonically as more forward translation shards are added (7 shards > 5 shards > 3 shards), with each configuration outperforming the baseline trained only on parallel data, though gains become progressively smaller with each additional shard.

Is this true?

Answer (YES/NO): NO